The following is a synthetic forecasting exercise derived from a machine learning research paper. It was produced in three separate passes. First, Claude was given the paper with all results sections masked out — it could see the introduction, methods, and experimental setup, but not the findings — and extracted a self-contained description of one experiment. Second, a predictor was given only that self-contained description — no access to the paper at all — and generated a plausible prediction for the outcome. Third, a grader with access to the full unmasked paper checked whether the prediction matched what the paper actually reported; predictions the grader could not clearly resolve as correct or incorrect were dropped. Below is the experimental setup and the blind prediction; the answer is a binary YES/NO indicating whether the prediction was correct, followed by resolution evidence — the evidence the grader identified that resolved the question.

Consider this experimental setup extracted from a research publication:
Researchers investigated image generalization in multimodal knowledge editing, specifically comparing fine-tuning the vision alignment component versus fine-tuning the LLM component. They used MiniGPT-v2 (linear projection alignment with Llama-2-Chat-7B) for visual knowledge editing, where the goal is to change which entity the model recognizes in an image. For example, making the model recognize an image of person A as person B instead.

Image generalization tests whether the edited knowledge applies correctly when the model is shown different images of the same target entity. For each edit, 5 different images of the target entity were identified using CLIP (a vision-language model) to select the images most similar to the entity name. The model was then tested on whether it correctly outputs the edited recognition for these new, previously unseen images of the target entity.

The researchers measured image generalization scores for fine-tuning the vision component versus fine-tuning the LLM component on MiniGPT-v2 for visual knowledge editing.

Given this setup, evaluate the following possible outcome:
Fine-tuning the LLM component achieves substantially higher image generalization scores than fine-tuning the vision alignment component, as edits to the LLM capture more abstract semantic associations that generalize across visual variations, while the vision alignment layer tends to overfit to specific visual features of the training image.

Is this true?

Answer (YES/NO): YES